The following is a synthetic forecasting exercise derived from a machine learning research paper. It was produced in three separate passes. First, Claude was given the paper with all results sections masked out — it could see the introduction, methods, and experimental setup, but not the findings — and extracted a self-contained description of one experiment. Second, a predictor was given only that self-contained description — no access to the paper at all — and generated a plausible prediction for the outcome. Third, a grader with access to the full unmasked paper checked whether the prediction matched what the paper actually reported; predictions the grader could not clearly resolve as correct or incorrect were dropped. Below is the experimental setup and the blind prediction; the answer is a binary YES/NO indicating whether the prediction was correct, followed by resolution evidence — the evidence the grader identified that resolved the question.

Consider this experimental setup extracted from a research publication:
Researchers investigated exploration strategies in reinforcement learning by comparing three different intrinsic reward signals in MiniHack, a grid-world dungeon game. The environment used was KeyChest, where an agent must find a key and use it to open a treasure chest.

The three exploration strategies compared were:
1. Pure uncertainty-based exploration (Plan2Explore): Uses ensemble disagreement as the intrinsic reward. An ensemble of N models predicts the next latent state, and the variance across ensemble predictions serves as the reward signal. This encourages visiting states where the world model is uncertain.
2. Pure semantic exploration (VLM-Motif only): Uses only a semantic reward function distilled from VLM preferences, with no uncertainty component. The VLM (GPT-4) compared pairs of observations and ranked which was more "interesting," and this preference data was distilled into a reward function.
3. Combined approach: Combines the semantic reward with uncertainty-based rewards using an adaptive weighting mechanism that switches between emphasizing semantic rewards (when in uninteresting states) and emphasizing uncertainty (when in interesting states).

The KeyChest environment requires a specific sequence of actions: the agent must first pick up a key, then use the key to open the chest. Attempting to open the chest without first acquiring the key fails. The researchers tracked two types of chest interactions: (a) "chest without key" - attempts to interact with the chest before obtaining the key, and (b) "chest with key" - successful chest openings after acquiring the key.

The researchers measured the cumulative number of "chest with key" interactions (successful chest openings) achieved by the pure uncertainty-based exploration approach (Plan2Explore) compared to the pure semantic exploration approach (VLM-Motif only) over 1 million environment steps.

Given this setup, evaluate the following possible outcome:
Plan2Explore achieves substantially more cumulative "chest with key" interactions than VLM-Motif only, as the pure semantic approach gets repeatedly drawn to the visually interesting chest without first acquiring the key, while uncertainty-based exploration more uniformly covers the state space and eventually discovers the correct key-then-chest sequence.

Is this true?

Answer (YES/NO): NO